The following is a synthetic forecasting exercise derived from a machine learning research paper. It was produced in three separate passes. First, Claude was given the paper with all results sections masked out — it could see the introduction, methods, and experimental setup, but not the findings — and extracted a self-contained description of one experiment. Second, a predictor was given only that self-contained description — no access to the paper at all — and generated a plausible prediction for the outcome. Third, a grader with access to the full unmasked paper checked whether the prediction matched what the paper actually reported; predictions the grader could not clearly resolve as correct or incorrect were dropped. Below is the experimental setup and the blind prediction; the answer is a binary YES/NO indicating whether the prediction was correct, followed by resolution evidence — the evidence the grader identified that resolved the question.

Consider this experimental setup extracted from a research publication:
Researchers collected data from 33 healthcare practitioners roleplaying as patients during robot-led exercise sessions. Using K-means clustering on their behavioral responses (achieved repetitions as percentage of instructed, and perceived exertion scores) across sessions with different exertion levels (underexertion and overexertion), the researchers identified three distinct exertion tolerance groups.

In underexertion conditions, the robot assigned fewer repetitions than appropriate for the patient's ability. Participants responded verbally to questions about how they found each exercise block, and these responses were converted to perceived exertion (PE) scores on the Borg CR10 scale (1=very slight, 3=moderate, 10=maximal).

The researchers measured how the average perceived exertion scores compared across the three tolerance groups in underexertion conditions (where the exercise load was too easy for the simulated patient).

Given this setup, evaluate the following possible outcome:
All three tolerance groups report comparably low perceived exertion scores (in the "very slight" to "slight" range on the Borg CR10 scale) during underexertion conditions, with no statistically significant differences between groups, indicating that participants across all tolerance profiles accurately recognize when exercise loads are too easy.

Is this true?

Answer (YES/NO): NO